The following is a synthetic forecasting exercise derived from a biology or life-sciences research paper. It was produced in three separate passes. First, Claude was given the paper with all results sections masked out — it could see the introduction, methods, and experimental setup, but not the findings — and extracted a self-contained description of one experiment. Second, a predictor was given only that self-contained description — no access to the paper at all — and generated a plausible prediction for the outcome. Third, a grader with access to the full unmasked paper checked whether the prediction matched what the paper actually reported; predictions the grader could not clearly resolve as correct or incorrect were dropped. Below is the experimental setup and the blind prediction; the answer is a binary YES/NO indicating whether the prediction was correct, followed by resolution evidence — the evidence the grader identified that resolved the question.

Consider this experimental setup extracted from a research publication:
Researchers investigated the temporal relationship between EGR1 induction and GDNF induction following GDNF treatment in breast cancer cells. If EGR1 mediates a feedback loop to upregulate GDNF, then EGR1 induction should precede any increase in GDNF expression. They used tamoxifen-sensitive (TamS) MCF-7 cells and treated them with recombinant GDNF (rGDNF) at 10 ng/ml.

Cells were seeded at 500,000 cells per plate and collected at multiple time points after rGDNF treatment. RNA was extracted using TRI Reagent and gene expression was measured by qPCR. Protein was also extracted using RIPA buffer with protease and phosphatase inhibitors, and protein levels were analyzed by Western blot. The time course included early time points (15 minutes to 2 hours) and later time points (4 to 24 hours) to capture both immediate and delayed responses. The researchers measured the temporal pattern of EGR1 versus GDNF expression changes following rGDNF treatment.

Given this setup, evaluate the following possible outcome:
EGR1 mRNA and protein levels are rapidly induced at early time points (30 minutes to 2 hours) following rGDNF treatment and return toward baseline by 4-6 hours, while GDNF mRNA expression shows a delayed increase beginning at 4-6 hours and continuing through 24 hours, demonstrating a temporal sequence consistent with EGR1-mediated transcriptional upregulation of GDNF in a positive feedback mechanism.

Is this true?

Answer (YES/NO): NO